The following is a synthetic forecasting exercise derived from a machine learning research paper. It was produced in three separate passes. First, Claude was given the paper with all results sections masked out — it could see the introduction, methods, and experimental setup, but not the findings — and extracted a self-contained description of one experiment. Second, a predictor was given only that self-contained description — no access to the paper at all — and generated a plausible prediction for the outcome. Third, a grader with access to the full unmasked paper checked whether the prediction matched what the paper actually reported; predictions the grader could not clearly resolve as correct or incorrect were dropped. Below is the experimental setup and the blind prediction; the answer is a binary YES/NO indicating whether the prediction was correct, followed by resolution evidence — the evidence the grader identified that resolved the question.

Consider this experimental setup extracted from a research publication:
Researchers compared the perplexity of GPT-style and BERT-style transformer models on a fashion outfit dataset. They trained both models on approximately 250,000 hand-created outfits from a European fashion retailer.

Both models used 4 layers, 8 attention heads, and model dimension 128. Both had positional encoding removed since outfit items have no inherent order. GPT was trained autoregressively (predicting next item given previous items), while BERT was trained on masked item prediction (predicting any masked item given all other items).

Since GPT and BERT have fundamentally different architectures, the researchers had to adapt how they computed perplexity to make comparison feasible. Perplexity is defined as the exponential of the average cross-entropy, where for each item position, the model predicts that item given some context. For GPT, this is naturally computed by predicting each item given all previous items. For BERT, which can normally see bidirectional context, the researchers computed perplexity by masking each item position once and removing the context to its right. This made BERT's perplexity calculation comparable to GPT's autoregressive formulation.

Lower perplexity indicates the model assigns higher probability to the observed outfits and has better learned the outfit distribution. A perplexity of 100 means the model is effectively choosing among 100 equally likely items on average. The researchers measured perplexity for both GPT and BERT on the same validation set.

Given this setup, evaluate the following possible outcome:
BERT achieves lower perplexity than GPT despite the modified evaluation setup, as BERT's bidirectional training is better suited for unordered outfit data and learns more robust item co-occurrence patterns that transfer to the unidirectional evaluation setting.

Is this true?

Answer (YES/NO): NO